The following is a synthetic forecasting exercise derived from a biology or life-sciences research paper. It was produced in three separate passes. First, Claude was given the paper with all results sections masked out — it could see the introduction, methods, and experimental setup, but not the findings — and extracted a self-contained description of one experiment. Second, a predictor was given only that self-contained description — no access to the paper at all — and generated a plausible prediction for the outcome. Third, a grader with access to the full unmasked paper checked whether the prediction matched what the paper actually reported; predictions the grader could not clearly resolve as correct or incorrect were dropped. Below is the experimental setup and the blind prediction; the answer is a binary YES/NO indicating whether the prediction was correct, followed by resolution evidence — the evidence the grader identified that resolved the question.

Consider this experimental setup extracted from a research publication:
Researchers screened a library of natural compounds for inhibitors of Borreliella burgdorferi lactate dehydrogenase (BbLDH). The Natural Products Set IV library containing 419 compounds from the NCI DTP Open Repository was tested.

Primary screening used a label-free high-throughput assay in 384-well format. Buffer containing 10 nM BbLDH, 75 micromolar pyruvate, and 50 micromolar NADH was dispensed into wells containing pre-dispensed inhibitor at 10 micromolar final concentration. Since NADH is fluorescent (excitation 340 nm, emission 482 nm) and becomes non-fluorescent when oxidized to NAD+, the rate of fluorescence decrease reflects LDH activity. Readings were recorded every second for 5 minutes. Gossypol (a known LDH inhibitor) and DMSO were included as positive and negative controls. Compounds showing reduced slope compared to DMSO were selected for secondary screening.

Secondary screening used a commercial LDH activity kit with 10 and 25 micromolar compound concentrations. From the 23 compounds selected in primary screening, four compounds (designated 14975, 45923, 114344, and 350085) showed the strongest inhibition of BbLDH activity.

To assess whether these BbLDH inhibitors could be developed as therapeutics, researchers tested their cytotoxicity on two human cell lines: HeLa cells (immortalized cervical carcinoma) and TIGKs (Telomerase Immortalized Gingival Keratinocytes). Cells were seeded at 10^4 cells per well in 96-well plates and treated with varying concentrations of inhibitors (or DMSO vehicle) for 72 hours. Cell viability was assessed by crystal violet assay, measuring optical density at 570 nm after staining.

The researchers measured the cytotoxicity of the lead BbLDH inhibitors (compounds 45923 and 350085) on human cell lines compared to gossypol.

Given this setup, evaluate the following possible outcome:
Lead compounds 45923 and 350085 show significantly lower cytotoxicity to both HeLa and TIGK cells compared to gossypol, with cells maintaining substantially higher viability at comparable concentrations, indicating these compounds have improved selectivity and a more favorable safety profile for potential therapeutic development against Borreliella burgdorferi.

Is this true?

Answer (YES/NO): YES